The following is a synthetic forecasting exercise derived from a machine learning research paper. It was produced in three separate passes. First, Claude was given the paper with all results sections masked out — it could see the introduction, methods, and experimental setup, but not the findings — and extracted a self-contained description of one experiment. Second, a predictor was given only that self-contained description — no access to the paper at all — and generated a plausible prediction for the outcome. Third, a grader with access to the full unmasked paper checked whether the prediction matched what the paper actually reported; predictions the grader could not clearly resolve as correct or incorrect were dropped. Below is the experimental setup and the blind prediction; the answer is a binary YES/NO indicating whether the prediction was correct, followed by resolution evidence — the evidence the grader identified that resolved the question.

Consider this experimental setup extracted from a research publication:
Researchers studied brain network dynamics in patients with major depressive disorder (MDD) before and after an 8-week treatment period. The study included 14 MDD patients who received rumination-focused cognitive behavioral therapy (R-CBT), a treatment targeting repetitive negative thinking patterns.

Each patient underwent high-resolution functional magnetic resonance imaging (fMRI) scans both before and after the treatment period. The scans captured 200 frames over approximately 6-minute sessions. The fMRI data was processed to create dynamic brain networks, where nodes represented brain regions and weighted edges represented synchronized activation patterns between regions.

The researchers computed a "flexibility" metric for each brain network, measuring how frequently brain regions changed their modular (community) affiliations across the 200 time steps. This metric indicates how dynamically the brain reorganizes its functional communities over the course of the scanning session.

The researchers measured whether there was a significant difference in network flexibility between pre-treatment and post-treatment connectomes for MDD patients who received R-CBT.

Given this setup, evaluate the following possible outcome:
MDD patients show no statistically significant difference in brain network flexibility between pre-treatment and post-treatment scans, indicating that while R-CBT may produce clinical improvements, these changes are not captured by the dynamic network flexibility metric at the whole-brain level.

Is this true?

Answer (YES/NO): YES